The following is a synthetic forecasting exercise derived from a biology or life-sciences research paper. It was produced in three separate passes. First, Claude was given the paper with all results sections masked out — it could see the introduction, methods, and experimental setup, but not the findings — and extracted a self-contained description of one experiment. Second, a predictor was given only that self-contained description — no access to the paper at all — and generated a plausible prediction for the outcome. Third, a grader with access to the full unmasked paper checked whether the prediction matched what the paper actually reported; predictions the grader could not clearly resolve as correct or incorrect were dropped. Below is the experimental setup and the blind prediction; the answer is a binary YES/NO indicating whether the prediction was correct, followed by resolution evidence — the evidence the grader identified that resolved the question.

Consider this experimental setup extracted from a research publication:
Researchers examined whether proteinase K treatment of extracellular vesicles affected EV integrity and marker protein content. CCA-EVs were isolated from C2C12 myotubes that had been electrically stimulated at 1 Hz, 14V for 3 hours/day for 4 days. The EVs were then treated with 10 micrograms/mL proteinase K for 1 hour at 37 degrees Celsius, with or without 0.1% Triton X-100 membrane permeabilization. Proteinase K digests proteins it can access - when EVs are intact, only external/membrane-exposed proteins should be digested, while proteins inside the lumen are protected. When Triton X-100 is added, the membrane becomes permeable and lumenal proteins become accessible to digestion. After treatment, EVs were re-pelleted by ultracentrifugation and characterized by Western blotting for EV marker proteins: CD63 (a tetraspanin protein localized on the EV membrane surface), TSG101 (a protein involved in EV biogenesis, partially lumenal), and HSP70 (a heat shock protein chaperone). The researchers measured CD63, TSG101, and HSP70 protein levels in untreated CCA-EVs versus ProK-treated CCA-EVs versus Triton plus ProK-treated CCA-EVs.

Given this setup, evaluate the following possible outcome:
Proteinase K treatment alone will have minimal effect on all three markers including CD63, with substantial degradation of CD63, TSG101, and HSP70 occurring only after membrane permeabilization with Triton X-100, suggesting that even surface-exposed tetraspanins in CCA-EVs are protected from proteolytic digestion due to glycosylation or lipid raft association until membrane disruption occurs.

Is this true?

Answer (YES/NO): NO